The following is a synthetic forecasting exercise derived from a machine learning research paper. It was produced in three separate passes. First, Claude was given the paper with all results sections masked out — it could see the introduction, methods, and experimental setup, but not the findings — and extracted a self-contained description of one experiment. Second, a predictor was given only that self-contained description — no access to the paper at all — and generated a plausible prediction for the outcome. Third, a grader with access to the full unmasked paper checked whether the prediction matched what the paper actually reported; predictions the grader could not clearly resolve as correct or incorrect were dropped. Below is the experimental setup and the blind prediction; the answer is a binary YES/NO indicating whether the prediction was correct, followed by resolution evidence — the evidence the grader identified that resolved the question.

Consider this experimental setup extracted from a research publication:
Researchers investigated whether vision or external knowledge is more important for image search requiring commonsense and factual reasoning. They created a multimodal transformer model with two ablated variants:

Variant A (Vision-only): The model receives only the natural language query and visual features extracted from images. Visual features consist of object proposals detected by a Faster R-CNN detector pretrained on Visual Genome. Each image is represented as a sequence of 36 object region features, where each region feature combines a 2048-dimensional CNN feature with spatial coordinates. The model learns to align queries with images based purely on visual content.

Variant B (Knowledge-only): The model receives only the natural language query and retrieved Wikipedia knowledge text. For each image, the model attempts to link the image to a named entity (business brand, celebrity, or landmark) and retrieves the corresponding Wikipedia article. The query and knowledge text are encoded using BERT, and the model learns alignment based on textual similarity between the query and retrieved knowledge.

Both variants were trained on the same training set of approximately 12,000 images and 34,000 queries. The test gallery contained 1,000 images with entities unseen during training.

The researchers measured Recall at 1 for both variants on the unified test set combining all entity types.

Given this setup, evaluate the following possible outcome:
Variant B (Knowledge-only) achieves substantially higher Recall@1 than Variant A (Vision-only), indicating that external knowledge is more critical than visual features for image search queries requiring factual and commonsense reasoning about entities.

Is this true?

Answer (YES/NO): NO